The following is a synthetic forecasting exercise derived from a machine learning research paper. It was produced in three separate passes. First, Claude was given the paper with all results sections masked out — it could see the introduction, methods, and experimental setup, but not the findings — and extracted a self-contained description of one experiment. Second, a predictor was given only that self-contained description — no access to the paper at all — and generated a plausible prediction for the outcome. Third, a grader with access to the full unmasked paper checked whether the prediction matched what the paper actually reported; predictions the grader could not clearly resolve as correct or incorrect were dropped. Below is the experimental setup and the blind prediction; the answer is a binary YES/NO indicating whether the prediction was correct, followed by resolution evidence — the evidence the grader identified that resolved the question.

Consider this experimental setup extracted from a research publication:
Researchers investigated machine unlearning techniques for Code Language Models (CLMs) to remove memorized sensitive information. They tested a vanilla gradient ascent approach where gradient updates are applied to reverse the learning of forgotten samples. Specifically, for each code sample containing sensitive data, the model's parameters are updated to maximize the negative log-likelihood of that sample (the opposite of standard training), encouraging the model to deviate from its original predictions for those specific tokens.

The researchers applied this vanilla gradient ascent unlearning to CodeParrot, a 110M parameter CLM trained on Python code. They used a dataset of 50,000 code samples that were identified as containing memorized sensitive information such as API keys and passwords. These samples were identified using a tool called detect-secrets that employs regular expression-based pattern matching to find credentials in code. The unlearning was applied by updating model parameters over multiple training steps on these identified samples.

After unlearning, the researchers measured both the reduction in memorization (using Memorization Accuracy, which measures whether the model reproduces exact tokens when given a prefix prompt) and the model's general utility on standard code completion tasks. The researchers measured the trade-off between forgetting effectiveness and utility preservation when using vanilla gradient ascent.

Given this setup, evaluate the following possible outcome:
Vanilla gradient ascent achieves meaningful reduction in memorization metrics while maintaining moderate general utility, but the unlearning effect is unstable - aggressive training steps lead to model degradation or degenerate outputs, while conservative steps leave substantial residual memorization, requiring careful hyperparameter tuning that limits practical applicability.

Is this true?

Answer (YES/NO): NO